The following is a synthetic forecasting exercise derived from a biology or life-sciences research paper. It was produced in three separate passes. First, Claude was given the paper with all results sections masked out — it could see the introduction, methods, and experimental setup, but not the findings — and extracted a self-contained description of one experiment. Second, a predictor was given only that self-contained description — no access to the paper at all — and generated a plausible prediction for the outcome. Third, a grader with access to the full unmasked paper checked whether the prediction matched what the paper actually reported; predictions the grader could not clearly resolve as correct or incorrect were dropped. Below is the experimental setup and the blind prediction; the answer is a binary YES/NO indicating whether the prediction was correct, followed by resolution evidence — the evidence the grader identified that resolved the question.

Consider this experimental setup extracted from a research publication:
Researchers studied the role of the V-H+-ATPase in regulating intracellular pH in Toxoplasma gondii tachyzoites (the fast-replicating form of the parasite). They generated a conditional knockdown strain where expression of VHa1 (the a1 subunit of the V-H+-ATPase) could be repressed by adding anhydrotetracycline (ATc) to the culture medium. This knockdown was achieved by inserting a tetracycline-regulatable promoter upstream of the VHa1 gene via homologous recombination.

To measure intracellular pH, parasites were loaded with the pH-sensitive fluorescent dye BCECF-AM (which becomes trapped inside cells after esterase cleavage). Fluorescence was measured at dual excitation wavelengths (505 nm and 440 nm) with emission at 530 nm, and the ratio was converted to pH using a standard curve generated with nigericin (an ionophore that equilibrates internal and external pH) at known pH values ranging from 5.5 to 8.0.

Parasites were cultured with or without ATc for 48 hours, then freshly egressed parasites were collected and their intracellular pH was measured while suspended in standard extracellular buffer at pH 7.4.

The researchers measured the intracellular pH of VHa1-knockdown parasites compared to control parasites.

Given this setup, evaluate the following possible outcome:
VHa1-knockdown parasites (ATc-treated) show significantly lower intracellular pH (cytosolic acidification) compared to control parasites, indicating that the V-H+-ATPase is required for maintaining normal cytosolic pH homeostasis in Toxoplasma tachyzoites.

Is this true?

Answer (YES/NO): NO